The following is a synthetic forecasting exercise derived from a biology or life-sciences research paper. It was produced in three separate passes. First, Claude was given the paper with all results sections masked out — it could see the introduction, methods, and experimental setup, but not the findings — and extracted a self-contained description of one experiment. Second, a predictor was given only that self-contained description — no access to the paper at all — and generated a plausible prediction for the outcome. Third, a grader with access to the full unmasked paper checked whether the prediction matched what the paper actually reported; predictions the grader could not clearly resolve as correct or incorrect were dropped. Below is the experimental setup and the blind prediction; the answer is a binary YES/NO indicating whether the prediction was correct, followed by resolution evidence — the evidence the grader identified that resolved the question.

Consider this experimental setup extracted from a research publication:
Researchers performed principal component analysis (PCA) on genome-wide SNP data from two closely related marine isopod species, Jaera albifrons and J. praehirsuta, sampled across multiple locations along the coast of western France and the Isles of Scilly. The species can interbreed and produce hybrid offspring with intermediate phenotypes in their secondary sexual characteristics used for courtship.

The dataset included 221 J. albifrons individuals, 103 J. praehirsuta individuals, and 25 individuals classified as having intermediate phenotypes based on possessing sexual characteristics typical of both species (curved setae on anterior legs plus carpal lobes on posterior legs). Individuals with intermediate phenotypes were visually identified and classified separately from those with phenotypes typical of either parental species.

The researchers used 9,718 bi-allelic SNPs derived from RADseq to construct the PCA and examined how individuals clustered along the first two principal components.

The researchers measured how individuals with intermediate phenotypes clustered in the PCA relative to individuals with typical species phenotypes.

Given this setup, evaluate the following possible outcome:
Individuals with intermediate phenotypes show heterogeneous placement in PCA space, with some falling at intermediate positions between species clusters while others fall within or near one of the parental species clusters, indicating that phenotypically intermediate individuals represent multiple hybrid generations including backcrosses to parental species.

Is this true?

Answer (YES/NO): YES